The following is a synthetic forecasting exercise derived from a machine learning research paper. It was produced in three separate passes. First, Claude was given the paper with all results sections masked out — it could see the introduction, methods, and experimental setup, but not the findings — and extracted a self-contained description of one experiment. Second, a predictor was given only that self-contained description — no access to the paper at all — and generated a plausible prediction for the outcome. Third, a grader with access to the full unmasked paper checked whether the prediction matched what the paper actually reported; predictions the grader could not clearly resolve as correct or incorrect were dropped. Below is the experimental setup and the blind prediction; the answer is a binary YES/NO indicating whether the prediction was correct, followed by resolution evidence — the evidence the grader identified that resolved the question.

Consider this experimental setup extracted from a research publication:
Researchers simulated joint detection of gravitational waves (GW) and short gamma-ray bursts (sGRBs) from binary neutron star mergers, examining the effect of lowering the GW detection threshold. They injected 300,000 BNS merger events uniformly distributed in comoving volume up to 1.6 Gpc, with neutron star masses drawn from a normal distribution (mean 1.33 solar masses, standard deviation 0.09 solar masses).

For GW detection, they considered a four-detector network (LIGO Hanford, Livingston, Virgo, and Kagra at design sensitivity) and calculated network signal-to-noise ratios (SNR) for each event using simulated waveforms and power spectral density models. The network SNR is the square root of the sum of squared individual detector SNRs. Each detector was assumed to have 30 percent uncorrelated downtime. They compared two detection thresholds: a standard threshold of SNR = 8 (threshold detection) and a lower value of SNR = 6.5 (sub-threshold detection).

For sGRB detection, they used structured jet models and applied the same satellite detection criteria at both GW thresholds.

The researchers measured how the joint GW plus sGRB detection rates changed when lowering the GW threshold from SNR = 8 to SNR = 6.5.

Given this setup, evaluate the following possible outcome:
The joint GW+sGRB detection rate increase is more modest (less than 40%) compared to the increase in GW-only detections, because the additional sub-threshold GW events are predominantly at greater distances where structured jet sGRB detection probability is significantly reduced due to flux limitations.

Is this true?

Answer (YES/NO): NO